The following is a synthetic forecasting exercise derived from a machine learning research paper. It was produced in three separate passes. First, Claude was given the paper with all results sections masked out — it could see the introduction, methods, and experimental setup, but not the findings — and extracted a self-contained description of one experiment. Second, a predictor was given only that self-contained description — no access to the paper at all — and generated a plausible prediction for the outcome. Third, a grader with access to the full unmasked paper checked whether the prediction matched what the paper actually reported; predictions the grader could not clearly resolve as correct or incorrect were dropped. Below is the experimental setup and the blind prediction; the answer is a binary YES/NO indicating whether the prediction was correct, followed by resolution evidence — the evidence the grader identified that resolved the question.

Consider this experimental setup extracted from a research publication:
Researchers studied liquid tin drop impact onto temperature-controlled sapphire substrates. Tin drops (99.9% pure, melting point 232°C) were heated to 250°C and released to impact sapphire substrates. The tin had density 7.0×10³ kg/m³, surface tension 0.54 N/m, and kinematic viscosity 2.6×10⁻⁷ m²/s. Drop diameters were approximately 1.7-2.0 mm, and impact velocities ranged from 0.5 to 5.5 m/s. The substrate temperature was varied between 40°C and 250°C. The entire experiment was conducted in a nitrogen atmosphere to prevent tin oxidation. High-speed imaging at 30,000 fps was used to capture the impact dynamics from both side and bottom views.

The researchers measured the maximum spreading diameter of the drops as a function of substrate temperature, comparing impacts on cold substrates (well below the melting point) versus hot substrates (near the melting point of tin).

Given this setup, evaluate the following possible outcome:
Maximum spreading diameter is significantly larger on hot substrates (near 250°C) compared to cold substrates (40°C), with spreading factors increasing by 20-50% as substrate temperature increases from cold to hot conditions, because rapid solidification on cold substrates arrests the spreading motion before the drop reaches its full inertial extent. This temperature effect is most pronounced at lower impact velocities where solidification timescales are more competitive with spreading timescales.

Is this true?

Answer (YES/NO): NO